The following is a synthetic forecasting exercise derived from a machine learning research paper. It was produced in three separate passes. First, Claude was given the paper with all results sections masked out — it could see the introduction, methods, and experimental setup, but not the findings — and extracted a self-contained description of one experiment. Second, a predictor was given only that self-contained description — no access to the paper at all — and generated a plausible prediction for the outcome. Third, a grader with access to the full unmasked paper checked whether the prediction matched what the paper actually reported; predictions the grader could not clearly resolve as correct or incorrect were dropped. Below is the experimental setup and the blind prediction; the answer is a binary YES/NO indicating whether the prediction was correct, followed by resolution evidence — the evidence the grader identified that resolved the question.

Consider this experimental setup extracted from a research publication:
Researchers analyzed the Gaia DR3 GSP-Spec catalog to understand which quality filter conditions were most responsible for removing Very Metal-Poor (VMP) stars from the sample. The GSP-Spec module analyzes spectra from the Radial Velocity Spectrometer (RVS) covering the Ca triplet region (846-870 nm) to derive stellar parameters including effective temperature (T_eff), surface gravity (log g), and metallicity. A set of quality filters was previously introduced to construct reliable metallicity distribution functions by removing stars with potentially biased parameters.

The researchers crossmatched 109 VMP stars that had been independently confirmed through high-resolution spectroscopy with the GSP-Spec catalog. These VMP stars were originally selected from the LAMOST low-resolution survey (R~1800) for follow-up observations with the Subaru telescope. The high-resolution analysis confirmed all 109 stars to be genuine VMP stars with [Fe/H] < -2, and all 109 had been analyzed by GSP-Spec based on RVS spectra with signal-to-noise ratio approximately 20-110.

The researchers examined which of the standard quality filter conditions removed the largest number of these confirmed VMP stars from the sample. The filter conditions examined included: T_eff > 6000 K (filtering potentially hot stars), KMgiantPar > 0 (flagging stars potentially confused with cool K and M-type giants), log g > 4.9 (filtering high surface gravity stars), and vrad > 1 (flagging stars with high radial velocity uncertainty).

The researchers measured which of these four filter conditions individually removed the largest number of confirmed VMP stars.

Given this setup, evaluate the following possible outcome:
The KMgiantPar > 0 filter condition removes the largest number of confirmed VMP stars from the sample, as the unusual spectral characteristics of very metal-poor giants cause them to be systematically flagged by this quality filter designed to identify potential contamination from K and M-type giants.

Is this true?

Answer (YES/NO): NO